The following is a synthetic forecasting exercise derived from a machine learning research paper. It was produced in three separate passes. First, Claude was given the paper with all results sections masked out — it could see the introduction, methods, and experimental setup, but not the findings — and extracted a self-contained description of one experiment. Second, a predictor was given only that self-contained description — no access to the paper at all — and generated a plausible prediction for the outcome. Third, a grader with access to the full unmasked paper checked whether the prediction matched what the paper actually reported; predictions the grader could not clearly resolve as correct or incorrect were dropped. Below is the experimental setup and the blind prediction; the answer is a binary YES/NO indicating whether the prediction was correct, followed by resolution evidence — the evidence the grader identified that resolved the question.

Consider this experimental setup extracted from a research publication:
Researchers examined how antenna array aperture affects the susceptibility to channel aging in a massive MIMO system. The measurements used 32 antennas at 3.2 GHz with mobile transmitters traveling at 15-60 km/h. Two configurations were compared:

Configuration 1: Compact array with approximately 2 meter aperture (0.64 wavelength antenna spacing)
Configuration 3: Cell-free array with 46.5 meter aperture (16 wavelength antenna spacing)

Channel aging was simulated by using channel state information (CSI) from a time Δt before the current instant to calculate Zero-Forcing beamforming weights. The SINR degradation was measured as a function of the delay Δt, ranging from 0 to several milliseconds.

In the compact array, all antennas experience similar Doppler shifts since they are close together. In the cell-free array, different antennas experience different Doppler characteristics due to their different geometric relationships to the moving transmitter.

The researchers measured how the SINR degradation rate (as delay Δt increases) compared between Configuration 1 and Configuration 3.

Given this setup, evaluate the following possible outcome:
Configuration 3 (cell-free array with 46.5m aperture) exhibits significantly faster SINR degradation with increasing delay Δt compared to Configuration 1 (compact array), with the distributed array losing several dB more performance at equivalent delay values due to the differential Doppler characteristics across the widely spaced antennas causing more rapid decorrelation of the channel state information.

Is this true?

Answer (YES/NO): NO